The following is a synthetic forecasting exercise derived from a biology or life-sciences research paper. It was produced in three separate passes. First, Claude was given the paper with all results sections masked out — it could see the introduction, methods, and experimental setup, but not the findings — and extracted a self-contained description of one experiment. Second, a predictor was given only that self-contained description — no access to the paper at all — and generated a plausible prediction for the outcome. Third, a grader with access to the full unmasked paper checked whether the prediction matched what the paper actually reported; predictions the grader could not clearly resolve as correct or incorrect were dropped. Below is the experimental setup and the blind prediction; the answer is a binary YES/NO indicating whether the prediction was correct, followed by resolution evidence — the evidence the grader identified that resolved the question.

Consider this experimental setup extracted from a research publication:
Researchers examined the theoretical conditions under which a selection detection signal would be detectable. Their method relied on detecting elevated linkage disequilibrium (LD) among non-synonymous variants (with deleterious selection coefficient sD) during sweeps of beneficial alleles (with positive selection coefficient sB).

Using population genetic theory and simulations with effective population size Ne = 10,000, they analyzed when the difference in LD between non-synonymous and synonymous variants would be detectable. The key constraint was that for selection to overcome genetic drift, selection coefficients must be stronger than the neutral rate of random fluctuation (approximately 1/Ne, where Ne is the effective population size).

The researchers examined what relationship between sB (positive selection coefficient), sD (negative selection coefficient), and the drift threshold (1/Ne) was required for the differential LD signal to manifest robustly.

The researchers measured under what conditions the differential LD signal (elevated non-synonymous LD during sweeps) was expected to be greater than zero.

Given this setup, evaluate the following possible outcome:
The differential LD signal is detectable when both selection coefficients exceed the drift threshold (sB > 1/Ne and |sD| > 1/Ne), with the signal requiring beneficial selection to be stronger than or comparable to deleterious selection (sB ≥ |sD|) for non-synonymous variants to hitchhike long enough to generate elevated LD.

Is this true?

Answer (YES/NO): NO